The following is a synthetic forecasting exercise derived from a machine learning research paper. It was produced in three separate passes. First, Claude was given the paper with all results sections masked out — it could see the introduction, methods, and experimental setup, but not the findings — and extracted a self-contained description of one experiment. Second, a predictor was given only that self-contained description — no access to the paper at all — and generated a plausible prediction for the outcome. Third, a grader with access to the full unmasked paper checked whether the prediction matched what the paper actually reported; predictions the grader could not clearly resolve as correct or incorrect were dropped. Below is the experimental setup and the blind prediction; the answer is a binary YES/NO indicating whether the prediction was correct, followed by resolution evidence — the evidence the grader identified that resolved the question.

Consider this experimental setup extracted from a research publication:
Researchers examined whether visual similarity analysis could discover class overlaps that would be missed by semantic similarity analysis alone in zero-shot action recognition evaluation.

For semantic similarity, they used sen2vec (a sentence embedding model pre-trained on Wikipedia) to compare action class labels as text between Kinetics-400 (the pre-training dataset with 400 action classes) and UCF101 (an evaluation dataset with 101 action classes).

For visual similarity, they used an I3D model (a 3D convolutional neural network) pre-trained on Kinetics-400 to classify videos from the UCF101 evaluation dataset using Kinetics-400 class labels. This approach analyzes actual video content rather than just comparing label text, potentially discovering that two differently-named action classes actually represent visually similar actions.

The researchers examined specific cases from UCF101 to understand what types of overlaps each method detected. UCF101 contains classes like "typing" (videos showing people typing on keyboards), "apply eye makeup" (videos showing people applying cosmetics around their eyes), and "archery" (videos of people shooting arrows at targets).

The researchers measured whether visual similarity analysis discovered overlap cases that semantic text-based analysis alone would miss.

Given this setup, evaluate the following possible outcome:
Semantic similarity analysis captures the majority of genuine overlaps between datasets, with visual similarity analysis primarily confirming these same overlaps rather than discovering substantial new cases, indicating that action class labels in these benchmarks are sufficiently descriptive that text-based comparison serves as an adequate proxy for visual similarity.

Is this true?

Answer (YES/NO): NO